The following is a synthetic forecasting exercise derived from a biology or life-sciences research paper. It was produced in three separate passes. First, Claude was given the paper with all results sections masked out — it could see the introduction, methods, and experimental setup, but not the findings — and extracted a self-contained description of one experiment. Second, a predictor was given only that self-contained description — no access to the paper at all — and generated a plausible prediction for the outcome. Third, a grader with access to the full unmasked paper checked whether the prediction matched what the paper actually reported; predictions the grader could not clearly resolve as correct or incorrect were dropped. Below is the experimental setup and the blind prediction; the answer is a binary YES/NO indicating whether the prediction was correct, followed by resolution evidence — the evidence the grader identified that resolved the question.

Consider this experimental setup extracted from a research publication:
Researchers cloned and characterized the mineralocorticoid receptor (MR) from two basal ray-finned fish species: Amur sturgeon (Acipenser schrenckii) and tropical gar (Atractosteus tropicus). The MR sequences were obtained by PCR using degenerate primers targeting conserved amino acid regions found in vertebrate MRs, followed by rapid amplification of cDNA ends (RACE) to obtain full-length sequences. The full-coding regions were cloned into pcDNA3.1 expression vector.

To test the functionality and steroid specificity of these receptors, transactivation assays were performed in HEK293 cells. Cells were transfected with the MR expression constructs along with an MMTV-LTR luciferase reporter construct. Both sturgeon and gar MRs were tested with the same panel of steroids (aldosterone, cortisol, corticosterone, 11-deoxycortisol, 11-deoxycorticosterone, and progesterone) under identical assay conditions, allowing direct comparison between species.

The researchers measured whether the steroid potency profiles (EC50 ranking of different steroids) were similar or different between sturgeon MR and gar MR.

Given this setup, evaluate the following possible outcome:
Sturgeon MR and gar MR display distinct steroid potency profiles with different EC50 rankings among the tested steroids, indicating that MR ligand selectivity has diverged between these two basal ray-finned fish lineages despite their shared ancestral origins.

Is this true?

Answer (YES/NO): NO